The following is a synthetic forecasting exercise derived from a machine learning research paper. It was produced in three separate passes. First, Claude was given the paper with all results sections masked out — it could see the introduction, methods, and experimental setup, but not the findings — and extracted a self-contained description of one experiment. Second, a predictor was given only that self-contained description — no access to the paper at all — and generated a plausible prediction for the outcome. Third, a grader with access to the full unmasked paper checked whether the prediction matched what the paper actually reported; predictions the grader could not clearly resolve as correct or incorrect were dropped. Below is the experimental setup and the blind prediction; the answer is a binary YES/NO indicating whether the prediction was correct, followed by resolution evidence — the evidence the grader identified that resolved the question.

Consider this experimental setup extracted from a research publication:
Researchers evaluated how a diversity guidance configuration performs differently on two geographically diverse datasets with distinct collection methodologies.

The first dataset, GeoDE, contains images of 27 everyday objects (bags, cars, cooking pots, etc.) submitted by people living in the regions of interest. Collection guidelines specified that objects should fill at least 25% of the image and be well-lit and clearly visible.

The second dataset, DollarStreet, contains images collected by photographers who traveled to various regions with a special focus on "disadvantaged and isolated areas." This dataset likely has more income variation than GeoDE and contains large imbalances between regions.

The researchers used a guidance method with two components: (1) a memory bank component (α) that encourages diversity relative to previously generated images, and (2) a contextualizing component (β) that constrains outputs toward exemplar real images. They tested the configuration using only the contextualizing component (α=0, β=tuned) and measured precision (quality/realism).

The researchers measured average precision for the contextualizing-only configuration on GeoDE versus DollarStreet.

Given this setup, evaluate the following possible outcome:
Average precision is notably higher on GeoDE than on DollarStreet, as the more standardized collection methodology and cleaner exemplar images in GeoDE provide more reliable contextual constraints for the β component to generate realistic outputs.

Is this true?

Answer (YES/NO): NO